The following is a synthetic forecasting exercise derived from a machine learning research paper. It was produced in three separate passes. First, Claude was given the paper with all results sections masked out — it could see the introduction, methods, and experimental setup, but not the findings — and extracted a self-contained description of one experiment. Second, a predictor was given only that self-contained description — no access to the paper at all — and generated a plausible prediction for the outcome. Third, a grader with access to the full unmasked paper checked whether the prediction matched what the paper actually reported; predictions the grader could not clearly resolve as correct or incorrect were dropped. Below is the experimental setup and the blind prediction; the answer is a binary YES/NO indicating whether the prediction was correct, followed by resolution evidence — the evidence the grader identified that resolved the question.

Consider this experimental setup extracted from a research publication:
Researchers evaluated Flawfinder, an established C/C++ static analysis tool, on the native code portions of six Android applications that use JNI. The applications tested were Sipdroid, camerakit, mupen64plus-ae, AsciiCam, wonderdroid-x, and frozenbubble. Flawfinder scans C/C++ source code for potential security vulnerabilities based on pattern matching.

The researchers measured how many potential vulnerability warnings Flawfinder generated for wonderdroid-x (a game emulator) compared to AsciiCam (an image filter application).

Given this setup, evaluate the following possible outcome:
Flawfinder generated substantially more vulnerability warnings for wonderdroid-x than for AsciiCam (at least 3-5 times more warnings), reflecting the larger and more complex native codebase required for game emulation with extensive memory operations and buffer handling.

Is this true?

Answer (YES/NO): YES